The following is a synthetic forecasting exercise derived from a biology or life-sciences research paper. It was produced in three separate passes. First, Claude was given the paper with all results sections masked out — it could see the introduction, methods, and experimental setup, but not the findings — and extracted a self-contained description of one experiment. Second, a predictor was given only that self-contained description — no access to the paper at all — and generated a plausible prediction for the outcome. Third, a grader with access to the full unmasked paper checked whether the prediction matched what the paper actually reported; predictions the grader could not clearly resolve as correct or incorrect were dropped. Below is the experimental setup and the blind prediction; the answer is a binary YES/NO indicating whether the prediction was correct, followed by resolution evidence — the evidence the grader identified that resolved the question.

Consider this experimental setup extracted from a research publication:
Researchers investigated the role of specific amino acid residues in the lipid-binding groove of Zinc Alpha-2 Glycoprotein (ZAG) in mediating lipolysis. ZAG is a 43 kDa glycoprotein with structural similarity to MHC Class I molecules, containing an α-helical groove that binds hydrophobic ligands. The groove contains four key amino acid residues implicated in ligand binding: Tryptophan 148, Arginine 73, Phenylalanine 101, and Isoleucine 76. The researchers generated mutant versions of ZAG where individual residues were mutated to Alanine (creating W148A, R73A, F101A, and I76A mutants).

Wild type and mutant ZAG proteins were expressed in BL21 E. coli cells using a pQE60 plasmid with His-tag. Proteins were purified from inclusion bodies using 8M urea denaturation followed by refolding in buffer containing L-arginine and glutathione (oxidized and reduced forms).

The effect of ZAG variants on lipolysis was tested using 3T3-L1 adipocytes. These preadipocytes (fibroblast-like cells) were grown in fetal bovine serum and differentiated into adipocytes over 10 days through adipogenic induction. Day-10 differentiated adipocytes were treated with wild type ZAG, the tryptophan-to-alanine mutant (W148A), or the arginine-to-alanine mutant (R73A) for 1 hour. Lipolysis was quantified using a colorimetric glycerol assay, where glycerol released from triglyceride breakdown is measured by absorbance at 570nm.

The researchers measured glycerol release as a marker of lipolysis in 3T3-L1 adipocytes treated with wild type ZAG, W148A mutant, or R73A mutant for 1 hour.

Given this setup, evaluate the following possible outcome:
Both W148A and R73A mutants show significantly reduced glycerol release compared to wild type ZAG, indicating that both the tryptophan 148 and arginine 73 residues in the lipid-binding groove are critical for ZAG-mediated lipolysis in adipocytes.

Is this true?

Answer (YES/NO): NO